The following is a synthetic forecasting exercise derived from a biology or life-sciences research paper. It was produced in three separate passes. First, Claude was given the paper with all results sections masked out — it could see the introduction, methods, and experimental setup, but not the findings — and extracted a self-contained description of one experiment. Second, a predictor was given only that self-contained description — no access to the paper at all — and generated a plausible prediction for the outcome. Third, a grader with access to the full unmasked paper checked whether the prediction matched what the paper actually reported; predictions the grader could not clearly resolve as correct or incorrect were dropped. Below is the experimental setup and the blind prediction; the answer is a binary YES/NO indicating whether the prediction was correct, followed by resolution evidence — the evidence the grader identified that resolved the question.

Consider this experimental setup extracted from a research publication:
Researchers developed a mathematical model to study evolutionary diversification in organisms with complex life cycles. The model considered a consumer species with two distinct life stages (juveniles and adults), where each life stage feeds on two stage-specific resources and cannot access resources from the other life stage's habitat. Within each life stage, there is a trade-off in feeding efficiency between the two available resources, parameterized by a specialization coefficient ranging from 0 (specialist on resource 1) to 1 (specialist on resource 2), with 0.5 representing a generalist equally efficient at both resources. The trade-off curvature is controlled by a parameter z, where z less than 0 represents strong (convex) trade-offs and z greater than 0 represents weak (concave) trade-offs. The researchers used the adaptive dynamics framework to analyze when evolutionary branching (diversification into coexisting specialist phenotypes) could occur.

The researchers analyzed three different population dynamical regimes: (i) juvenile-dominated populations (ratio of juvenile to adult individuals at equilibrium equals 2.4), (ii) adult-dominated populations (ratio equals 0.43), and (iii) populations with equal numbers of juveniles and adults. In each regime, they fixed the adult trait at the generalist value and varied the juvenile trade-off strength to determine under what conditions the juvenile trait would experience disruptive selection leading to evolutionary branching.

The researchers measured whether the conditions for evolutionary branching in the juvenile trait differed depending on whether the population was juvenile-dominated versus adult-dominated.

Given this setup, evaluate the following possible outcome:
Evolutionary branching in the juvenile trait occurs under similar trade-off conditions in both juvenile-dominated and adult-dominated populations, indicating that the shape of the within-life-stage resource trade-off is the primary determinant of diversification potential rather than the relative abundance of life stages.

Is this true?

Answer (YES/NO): NO